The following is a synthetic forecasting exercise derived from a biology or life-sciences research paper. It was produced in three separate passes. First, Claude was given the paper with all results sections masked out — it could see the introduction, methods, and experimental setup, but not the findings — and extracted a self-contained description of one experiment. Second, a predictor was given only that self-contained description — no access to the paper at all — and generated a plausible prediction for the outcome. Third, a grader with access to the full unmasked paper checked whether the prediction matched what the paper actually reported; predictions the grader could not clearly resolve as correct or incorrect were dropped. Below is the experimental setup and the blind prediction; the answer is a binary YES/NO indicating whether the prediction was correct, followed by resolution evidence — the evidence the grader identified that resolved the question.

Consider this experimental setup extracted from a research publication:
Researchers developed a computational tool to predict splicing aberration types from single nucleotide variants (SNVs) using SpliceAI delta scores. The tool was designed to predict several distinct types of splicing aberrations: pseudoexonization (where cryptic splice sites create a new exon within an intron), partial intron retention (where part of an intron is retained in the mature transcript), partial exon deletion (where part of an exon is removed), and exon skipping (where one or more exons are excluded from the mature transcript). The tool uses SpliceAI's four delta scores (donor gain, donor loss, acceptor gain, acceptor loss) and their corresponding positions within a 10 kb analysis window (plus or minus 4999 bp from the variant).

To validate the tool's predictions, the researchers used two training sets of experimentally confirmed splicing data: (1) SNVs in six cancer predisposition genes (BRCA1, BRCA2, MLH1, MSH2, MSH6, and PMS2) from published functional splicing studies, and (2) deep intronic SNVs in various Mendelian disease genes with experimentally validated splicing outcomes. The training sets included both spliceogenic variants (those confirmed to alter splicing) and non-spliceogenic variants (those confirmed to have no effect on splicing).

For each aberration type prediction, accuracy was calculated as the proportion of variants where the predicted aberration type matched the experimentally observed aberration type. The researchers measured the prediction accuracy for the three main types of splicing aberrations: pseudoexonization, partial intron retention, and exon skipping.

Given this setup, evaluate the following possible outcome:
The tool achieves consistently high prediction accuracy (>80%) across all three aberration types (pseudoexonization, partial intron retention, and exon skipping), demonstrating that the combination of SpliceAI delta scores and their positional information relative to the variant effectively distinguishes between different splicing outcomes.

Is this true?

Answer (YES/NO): YES